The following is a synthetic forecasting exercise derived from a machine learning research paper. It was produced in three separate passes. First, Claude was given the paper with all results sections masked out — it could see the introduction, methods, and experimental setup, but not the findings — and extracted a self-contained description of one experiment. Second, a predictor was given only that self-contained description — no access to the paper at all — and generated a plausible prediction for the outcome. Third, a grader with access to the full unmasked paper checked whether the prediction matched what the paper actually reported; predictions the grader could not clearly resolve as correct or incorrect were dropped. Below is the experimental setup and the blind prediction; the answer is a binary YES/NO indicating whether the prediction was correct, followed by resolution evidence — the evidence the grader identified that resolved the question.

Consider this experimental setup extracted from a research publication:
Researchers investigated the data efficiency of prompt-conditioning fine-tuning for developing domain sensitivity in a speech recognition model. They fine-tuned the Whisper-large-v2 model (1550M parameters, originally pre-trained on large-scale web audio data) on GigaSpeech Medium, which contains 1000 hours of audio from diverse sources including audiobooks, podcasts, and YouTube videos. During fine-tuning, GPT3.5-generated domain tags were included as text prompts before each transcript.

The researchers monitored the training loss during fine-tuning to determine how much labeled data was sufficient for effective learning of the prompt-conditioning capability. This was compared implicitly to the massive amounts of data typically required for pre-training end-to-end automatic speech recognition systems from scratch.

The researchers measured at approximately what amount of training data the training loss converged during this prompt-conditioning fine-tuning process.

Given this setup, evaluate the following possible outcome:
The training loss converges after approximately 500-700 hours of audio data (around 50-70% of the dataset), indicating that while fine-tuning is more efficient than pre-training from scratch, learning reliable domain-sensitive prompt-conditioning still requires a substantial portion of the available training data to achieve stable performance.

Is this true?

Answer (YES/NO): NO